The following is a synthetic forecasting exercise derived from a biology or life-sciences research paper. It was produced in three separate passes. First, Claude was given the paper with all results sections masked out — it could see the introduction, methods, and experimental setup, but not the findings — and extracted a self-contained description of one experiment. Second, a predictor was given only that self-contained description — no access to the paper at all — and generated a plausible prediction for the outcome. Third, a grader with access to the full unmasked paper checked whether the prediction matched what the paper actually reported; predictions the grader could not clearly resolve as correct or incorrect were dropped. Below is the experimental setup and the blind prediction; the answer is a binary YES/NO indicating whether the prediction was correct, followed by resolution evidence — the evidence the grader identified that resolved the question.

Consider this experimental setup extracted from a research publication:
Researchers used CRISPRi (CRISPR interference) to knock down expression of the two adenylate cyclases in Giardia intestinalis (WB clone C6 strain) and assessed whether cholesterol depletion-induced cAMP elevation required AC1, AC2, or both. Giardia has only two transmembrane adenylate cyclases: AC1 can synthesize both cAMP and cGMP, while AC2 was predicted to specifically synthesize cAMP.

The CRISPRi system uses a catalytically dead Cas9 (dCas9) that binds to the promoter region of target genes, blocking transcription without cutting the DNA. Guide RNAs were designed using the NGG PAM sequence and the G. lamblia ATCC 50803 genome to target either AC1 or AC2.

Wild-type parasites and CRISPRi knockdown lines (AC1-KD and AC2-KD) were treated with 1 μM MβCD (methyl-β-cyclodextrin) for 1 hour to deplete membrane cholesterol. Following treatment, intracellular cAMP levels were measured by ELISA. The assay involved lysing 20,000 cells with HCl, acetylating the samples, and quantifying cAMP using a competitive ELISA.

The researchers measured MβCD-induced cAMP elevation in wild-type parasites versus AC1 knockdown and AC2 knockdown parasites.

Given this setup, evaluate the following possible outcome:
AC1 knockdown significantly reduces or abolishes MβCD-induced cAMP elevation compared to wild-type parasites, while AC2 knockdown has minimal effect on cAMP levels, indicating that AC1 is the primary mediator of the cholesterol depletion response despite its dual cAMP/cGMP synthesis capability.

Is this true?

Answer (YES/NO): NO